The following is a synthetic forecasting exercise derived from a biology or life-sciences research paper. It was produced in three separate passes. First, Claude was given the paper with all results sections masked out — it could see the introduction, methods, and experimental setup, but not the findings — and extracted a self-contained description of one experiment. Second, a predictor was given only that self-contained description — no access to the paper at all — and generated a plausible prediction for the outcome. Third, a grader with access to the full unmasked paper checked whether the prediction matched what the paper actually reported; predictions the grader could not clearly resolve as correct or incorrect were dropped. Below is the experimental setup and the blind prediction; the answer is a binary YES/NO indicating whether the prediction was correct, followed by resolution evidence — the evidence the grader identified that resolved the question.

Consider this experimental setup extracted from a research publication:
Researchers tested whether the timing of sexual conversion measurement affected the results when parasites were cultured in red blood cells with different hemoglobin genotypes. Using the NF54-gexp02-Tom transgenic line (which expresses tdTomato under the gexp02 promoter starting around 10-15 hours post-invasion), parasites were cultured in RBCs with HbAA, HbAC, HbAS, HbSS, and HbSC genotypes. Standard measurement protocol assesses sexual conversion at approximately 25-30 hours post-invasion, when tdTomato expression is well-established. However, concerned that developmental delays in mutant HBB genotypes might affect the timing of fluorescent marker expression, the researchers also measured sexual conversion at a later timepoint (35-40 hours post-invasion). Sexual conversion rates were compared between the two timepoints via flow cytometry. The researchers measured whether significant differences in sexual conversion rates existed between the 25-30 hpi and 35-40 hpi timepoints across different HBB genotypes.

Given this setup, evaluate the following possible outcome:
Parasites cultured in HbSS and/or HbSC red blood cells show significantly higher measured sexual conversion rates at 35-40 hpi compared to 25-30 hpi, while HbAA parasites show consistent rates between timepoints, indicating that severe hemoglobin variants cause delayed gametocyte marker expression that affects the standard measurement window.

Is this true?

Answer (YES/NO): NO